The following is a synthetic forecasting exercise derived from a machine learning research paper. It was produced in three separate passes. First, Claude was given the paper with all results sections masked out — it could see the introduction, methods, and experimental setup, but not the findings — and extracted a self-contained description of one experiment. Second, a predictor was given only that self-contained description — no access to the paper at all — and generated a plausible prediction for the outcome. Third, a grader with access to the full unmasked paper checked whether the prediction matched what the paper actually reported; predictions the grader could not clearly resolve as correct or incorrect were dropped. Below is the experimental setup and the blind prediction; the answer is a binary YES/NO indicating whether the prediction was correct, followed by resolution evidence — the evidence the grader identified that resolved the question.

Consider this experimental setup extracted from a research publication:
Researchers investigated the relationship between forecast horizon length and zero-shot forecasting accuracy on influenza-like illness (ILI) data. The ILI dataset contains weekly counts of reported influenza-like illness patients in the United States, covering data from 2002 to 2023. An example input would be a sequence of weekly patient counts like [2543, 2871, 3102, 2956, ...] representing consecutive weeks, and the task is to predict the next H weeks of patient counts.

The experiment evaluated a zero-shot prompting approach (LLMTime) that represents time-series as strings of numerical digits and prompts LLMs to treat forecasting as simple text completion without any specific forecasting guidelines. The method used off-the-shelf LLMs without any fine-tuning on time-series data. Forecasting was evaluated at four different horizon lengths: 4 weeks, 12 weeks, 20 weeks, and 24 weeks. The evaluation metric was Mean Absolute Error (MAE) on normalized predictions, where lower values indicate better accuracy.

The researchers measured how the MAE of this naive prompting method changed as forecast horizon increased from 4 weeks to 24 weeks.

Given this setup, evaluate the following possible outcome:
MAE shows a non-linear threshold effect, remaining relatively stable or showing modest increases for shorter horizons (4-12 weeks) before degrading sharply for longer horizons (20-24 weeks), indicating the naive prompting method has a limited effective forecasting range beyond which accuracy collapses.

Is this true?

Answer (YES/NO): YES